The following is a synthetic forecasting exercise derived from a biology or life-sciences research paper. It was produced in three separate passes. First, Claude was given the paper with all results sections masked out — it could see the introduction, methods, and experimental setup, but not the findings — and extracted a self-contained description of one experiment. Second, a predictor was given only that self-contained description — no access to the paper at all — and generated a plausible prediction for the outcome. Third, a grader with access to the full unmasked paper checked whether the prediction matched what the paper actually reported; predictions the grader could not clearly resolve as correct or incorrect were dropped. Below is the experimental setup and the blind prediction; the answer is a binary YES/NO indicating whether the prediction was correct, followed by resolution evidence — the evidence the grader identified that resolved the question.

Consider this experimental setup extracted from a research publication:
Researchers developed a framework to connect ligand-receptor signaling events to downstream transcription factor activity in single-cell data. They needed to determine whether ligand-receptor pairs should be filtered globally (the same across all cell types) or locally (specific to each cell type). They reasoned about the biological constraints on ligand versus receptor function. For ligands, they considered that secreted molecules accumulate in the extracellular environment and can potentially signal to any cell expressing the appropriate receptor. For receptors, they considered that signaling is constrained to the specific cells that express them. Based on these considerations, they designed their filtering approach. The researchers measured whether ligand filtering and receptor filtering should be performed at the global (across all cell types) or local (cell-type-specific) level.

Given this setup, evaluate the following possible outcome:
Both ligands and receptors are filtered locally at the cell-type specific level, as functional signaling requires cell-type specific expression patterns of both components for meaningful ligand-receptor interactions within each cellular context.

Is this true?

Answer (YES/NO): NO